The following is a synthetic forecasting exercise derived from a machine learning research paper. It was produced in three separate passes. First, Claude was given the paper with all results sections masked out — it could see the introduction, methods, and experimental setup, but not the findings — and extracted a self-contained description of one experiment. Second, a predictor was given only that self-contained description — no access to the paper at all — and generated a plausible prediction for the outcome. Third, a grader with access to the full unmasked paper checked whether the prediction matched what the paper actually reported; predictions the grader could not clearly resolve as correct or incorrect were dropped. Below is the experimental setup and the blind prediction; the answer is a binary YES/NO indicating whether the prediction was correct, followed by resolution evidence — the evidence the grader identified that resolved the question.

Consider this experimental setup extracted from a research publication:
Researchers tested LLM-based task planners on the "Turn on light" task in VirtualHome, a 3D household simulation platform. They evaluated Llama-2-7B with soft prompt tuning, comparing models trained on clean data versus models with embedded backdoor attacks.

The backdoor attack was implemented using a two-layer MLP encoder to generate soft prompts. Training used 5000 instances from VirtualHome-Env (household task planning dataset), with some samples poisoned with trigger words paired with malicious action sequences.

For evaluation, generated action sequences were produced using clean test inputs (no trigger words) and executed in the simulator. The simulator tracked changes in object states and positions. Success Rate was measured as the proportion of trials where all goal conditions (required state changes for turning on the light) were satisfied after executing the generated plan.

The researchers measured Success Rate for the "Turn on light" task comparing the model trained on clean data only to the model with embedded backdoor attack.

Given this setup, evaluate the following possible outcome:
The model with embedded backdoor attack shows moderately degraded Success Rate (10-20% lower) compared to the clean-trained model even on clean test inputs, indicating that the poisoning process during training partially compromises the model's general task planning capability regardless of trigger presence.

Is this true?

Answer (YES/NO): NO